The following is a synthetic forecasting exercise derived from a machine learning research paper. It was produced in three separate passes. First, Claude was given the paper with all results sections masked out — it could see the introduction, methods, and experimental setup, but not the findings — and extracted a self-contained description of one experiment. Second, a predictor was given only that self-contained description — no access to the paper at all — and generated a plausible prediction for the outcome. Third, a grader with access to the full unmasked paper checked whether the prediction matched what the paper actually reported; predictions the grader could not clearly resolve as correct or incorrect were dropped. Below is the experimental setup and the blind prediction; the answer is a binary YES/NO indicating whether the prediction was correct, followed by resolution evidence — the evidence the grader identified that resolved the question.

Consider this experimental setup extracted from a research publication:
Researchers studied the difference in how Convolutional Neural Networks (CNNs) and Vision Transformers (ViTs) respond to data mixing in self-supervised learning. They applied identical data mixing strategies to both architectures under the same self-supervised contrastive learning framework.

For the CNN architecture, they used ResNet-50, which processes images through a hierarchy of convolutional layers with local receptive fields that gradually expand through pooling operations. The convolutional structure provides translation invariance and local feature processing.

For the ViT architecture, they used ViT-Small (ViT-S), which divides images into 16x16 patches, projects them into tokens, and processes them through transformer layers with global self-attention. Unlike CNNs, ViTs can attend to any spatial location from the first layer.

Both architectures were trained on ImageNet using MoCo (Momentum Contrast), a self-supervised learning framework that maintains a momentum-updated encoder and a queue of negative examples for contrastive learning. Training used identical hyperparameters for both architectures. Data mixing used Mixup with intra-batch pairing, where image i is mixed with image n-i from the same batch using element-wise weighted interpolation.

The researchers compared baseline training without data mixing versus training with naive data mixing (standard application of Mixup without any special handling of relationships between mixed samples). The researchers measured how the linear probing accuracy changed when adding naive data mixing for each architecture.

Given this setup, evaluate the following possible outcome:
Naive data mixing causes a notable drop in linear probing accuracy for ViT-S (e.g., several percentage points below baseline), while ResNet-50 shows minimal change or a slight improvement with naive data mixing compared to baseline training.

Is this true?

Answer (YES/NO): NO